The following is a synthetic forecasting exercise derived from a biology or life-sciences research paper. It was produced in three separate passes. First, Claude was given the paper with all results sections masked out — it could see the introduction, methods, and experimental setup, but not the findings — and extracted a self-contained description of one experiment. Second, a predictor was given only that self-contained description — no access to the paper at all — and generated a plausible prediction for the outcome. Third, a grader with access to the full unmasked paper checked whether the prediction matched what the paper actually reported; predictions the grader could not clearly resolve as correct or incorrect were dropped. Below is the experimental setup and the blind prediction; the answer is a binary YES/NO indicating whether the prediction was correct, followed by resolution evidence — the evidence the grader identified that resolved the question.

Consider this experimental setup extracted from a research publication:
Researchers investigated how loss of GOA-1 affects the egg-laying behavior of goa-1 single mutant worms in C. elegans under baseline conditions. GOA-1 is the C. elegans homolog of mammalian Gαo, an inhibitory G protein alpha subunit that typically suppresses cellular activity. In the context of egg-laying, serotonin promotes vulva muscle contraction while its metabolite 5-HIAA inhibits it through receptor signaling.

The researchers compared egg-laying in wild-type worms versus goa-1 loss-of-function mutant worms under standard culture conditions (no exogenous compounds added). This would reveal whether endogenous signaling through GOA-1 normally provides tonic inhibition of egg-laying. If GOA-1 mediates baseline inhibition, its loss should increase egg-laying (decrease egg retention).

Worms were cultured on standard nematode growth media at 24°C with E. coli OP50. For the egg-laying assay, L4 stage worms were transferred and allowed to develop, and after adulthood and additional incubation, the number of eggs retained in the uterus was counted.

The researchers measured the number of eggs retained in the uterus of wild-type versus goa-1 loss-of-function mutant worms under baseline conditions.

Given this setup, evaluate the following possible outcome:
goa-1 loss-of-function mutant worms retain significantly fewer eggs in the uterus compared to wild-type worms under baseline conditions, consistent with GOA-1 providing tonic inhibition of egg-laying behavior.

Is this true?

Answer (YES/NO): YES